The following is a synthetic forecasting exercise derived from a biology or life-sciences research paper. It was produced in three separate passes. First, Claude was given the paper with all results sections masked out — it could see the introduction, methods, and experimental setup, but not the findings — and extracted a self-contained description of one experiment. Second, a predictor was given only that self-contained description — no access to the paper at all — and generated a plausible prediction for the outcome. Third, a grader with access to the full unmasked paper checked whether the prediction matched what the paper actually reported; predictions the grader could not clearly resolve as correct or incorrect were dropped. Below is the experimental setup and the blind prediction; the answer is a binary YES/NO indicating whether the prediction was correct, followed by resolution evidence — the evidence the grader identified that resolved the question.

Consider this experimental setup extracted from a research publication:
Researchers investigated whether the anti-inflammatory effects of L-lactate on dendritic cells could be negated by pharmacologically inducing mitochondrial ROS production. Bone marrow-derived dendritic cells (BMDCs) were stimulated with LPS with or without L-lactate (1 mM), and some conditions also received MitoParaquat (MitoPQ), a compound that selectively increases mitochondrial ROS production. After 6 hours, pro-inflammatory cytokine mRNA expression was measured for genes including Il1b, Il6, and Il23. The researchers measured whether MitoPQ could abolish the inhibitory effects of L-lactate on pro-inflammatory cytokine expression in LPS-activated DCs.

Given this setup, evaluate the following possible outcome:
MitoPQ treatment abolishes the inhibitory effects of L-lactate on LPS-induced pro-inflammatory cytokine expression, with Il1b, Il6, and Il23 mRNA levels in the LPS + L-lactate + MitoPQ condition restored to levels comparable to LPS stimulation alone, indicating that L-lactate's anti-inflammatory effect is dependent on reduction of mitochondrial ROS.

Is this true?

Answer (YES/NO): YES